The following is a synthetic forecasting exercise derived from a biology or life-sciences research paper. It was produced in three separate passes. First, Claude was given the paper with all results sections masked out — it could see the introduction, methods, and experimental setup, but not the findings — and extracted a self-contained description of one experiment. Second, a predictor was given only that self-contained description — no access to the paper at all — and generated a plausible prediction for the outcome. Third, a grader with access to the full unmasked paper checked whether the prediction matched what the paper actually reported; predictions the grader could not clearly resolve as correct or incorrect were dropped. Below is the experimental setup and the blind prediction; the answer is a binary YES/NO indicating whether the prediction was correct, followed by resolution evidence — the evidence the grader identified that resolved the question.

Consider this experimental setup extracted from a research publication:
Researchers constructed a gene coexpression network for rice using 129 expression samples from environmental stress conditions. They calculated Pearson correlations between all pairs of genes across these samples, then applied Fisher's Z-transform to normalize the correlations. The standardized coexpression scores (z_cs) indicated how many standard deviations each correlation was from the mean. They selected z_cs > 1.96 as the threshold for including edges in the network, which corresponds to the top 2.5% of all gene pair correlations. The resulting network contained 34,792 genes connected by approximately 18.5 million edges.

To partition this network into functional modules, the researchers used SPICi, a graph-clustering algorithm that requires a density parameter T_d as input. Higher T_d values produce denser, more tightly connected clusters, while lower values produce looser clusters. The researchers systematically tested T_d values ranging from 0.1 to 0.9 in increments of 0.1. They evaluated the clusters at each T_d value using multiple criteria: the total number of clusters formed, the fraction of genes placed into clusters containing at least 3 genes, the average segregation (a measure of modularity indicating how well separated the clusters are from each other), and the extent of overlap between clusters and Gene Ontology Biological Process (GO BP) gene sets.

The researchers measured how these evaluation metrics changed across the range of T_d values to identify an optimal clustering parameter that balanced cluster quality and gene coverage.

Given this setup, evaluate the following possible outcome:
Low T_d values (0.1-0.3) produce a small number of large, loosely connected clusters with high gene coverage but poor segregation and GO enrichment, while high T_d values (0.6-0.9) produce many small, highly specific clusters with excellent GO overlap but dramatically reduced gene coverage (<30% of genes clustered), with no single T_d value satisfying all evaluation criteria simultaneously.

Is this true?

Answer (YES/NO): NO